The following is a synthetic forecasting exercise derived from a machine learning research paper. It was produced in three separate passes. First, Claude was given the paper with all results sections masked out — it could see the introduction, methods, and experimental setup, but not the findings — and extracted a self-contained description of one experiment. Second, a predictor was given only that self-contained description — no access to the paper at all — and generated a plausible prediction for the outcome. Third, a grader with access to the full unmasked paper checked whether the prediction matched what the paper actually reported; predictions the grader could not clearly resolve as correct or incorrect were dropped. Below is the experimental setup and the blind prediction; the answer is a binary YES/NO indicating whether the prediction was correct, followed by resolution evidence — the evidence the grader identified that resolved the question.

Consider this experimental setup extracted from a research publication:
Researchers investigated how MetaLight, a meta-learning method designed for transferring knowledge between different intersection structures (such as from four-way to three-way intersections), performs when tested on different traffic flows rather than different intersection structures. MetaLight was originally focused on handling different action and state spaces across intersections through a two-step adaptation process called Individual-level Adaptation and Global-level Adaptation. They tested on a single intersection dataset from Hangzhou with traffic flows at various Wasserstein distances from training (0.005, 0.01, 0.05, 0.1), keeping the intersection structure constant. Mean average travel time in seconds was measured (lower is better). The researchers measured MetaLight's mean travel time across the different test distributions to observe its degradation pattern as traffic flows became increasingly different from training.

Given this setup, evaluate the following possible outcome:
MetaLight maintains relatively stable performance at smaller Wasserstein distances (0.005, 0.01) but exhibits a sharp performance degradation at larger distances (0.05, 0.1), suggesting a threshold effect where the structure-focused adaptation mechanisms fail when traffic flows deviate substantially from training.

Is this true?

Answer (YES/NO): NO